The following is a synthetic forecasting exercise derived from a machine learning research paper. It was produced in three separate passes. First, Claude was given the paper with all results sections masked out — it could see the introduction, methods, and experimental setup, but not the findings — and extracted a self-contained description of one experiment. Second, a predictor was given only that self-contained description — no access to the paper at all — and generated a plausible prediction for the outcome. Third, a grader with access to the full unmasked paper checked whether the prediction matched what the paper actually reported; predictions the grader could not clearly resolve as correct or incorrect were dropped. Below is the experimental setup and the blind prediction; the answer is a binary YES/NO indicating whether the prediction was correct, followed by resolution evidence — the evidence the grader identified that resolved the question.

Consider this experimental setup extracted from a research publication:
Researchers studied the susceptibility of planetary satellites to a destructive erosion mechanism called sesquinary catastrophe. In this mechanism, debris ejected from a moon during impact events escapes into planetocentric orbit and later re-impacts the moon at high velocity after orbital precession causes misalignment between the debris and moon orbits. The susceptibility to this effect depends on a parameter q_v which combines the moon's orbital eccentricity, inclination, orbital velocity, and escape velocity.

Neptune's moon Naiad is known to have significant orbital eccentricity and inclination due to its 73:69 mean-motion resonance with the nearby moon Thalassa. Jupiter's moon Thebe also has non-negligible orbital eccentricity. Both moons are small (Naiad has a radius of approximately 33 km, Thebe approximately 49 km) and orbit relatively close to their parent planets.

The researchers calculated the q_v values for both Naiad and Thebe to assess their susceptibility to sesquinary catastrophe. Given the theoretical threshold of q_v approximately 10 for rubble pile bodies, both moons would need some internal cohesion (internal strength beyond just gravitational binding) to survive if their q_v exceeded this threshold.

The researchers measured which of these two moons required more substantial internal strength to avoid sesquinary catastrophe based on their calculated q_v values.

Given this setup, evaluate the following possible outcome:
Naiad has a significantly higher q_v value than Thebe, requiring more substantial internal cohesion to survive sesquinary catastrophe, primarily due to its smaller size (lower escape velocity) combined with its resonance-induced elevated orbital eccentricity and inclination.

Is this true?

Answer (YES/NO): NO